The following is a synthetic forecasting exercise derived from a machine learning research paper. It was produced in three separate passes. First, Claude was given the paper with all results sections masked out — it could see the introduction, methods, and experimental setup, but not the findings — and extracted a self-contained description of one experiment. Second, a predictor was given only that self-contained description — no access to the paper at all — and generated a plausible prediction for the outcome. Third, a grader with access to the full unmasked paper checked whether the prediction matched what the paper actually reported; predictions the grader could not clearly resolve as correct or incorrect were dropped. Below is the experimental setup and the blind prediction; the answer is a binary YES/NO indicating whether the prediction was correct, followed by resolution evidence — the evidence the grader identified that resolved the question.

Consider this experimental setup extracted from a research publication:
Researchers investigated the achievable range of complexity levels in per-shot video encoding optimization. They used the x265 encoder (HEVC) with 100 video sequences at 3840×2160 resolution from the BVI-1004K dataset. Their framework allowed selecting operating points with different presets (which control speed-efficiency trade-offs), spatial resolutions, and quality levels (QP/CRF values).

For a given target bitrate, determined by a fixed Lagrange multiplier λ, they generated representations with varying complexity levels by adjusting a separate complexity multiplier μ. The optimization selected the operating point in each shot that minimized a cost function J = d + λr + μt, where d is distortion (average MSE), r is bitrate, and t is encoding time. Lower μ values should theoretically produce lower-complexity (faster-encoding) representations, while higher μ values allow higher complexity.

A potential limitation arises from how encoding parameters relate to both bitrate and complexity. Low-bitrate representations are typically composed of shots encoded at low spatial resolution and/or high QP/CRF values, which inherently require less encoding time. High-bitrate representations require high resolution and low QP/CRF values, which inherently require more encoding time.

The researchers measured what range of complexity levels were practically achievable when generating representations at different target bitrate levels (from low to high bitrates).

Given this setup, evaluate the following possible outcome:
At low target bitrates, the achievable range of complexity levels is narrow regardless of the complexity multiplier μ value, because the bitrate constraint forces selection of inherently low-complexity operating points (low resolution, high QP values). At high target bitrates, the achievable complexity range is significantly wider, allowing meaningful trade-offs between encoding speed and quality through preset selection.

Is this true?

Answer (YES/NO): NO